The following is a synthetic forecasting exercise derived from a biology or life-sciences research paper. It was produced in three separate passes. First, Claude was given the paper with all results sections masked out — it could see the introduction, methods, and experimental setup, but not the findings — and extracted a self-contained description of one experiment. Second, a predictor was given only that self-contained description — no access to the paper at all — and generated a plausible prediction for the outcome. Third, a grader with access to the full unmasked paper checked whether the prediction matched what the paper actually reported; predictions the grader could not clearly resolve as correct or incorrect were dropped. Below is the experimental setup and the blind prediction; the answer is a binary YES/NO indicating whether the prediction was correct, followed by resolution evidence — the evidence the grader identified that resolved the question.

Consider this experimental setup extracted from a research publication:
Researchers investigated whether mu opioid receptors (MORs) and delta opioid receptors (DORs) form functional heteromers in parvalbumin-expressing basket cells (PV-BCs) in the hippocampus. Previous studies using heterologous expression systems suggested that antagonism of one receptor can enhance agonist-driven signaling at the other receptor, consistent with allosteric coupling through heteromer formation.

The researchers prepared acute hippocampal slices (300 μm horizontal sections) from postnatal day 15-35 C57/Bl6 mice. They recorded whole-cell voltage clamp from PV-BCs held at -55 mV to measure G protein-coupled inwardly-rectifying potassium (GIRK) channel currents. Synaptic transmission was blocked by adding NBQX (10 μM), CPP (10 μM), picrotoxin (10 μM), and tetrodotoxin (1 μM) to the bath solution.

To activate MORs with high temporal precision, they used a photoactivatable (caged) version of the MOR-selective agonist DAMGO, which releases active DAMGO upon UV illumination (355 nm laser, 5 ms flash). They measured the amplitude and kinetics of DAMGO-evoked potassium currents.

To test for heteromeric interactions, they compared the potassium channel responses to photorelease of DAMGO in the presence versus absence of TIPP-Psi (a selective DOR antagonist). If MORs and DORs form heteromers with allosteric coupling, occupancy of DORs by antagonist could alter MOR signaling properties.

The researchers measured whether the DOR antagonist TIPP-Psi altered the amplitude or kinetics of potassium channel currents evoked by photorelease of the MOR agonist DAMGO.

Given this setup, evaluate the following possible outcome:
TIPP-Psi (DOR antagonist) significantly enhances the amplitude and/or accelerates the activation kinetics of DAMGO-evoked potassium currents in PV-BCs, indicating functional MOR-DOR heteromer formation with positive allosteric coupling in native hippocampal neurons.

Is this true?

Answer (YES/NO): NO